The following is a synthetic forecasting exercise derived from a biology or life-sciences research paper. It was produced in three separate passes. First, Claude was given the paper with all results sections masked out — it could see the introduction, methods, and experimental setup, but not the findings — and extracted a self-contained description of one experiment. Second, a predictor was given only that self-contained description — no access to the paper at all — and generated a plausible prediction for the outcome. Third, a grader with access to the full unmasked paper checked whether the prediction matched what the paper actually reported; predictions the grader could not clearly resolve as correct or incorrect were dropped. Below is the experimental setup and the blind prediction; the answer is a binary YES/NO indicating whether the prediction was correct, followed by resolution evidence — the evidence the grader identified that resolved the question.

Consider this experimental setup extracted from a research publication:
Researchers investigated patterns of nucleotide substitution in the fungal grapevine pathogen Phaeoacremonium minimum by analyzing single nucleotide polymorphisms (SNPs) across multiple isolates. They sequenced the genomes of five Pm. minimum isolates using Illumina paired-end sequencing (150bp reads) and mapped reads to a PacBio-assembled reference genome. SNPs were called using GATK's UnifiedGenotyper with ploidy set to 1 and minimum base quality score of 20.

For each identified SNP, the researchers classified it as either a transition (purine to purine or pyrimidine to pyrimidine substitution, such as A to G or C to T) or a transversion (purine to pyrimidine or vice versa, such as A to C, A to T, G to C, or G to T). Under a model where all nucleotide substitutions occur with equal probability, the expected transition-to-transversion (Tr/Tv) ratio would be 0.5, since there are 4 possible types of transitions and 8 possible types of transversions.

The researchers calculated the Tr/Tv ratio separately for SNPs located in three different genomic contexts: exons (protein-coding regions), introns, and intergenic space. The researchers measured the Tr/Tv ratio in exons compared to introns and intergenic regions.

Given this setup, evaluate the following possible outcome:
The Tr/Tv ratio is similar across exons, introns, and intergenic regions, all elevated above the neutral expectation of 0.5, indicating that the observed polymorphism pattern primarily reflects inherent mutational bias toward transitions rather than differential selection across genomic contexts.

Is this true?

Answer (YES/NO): NO